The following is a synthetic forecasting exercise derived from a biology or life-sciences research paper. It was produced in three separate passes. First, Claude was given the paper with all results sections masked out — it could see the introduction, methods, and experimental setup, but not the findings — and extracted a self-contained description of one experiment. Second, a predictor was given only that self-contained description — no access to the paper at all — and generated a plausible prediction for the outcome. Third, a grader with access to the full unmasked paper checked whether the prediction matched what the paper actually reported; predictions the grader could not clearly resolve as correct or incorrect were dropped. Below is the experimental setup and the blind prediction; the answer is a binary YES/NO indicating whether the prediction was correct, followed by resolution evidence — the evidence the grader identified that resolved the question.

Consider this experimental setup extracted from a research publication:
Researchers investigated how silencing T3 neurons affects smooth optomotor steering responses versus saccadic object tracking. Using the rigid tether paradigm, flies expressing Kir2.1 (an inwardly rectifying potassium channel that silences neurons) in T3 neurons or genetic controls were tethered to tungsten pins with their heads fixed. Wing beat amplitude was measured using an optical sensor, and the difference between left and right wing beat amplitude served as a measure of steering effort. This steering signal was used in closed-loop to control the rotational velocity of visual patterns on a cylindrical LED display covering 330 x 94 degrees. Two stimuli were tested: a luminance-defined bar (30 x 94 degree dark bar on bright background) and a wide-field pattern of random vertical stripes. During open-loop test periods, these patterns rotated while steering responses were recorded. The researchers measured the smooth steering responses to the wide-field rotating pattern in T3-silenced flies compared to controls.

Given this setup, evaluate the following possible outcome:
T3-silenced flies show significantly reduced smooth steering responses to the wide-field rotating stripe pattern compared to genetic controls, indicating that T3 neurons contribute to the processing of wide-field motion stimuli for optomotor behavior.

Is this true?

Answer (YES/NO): NO